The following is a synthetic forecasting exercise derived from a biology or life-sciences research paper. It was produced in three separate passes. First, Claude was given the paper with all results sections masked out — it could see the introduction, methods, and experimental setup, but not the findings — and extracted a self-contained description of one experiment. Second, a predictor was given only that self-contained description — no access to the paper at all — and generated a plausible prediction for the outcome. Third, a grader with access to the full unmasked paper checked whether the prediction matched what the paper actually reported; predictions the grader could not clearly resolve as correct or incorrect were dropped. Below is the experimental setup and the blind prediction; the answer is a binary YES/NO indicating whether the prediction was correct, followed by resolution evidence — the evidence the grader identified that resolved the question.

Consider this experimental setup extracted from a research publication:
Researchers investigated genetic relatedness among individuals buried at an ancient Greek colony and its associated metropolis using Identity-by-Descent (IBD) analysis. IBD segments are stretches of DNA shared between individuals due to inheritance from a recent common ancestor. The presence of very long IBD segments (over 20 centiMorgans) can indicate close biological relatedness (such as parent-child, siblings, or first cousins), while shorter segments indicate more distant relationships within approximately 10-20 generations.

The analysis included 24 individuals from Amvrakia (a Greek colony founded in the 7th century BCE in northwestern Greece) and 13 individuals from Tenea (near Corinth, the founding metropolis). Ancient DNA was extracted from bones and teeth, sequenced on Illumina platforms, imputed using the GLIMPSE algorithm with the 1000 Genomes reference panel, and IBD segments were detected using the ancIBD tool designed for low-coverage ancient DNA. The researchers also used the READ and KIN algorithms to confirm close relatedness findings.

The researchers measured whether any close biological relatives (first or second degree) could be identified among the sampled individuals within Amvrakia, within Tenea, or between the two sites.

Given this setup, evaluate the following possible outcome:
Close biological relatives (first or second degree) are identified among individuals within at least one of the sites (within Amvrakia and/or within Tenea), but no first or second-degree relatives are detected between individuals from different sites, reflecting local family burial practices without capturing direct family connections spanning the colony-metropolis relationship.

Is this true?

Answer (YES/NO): YES